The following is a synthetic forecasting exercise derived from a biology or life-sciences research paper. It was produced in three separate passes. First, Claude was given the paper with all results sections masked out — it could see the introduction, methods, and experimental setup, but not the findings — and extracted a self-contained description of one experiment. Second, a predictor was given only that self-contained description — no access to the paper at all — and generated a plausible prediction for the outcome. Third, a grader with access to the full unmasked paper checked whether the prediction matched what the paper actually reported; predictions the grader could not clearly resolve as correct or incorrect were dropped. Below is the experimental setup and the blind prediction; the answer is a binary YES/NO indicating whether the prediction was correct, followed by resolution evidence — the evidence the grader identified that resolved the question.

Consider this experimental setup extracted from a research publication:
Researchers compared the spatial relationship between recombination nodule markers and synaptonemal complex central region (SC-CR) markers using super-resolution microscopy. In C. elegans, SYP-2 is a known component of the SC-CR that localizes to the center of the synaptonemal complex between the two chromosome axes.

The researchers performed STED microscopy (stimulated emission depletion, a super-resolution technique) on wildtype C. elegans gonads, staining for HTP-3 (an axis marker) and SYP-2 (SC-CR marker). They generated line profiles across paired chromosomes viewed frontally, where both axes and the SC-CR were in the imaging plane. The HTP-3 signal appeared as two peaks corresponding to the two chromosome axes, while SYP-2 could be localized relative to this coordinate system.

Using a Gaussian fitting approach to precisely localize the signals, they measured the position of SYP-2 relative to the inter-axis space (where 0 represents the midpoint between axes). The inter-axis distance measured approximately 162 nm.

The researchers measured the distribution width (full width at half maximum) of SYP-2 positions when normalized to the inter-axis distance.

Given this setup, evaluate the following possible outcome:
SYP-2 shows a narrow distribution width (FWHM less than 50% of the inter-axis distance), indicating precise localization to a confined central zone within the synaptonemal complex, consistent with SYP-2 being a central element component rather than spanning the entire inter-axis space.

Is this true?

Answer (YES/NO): YES